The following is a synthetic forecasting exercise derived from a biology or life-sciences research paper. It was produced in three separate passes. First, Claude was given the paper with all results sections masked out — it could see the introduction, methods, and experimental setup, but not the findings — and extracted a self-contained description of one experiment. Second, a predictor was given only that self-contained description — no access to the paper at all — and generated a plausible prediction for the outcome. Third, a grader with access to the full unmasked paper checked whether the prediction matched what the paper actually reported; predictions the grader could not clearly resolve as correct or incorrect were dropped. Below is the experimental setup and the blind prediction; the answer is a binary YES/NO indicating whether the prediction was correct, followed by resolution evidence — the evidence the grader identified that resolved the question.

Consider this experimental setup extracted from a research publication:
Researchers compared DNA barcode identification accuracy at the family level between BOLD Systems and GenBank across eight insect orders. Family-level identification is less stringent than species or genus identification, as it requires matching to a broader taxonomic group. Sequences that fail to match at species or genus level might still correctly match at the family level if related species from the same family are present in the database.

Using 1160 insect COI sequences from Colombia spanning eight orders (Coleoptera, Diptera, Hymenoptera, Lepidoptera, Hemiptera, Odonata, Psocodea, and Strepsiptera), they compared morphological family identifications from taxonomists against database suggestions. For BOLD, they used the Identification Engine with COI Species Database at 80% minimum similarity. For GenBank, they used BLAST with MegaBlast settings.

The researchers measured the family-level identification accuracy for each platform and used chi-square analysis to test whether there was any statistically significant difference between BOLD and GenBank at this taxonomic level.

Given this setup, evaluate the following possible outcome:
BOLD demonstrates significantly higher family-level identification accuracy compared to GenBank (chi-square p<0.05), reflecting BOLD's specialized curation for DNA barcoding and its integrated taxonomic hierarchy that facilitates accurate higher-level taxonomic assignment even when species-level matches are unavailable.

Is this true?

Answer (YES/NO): YES